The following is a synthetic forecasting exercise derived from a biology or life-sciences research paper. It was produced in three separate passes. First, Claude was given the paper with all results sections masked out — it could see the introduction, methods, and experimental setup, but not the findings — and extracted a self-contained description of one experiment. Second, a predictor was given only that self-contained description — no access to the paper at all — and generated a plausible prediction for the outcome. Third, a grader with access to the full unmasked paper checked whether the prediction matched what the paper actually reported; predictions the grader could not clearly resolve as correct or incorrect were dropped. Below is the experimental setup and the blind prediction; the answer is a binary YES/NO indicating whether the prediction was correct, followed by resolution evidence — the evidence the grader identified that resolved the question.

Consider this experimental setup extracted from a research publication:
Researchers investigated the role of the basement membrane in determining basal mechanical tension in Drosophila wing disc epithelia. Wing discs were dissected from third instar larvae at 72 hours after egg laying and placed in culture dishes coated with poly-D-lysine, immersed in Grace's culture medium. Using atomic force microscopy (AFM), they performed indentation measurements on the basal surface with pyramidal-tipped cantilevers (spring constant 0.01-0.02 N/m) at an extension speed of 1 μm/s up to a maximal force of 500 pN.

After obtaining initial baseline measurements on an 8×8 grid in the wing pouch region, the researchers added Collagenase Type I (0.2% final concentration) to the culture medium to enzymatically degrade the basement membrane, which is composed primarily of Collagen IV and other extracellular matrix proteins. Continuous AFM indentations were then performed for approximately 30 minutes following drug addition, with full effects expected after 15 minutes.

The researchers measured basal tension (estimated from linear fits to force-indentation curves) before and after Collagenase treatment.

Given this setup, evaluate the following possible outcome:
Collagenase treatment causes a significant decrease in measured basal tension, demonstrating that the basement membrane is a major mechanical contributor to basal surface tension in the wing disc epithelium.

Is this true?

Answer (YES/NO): YES